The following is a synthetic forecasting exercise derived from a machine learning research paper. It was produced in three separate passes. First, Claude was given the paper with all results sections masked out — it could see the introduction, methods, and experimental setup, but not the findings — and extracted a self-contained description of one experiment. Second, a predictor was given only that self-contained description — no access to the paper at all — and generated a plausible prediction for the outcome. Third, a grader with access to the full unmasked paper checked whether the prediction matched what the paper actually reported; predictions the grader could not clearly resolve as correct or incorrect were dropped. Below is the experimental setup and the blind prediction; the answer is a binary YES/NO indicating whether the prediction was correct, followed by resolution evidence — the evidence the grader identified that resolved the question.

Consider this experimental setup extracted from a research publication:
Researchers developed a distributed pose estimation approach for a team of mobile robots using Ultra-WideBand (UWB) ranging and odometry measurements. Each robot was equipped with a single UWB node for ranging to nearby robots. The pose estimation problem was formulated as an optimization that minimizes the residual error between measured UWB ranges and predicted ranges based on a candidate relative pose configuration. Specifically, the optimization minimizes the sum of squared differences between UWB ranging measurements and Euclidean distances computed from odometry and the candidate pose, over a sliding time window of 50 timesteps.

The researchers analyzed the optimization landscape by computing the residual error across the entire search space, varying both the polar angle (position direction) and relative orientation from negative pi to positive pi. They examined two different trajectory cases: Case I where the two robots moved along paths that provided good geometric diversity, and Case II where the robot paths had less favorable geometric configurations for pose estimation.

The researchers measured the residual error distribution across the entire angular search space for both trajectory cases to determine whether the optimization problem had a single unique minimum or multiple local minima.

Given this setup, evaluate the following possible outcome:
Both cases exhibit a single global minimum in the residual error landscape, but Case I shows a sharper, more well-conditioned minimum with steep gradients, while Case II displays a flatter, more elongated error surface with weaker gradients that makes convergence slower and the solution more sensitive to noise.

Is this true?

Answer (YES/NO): NO